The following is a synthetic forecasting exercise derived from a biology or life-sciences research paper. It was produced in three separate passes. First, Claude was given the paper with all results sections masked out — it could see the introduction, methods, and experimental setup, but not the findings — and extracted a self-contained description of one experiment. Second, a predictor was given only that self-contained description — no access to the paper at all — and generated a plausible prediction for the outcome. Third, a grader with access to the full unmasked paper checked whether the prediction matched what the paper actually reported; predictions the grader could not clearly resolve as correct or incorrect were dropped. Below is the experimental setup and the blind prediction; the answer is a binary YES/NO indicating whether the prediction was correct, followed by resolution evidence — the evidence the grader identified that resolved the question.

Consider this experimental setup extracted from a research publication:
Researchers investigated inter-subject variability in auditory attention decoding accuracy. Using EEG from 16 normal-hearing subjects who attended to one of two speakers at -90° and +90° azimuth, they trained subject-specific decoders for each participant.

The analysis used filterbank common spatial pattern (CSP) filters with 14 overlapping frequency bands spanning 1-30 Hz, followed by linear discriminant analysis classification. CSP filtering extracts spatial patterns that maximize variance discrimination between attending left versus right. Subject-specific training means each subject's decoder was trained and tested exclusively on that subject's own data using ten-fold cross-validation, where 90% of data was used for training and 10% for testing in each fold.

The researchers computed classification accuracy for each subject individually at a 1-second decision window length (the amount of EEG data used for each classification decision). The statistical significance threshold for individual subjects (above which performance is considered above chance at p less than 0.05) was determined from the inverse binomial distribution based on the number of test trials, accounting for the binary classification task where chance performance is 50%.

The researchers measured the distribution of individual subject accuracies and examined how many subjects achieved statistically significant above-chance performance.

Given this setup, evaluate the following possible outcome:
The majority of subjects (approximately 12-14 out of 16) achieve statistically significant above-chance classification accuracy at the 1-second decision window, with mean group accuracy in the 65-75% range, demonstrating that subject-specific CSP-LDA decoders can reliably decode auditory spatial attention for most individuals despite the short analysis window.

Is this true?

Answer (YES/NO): NO